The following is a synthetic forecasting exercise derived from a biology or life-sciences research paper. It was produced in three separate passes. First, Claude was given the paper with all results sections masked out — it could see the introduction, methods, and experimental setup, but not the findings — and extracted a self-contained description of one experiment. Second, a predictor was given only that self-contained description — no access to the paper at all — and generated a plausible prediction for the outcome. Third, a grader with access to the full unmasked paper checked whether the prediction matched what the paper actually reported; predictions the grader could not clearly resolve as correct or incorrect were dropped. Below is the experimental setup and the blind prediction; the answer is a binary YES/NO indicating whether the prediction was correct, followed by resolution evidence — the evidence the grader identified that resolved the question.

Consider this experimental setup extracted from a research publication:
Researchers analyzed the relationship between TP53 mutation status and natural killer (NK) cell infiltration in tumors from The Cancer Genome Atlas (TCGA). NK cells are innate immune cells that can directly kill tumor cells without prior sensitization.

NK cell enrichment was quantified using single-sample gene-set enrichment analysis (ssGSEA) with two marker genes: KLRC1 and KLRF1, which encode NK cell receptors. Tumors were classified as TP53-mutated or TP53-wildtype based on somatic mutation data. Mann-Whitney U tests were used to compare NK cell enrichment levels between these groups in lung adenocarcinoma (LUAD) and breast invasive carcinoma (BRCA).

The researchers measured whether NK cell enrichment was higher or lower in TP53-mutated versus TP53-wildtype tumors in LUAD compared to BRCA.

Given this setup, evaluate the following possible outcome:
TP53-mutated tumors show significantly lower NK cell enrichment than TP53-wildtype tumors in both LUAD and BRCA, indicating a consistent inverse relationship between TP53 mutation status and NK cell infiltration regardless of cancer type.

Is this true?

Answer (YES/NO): NO